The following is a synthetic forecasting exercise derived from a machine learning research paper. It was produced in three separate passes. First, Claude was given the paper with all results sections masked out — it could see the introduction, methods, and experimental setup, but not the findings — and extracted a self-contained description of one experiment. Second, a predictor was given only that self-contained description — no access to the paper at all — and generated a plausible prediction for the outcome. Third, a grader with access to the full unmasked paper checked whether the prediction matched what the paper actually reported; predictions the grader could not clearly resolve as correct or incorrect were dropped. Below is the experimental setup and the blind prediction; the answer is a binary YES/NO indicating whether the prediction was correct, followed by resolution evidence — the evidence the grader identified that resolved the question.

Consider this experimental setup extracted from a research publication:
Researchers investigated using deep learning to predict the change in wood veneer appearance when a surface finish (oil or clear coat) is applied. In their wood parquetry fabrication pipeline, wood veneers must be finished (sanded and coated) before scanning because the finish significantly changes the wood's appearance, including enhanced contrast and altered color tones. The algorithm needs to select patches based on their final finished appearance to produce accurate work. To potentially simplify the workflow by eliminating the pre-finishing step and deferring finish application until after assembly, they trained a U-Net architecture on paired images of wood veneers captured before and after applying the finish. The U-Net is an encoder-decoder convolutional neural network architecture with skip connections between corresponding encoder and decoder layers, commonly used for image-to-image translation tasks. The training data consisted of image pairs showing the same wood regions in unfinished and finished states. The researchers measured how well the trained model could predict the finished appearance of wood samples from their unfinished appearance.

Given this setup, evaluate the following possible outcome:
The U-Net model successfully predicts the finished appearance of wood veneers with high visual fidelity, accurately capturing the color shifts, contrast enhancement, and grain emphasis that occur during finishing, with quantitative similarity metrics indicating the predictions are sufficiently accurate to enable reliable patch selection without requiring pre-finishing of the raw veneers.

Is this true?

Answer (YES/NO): NO